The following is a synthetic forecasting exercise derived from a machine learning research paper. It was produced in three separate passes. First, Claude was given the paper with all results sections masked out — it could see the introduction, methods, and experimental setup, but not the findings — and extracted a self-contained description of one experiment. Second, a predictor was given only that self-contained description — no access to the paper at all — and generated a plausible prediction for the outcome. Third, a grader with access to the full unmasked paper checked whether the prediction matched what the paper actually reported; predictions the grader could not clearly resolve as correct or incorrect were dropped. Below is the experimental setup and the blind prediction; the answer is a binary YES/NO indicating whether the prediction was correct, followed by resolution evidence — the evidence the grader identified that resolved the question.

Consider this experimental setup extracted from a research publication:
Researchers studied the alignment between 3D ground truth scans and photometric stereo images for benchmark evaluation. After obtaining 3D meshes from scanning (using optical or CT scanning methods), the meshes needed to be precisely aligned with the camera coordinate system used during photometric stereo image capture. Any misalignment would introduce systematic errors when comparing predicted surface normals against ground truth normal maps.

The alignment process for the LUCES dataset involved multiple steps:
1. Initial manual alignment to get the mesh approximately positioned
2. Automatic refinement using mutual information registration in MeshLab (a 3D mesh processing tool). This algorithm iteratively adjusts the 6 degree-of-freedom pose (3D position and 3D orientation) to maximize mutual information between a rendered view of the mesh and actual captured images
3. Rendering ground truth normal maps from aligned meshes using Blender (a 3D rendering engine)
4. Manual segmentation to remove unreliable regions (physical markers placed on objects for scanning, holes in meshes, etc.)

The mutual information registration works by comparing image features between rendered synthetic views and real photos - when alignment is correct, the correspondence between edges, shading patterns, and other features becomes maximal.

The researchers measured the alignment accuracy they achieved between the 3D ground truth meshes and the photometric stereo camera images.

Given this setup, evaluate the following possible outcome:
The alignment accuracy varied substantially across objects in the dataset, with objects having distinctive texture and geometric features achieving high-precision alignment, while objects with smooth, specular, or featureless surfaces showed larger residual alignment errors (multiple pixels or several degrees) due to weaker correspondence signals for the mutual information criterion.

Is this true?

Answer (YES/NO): NO